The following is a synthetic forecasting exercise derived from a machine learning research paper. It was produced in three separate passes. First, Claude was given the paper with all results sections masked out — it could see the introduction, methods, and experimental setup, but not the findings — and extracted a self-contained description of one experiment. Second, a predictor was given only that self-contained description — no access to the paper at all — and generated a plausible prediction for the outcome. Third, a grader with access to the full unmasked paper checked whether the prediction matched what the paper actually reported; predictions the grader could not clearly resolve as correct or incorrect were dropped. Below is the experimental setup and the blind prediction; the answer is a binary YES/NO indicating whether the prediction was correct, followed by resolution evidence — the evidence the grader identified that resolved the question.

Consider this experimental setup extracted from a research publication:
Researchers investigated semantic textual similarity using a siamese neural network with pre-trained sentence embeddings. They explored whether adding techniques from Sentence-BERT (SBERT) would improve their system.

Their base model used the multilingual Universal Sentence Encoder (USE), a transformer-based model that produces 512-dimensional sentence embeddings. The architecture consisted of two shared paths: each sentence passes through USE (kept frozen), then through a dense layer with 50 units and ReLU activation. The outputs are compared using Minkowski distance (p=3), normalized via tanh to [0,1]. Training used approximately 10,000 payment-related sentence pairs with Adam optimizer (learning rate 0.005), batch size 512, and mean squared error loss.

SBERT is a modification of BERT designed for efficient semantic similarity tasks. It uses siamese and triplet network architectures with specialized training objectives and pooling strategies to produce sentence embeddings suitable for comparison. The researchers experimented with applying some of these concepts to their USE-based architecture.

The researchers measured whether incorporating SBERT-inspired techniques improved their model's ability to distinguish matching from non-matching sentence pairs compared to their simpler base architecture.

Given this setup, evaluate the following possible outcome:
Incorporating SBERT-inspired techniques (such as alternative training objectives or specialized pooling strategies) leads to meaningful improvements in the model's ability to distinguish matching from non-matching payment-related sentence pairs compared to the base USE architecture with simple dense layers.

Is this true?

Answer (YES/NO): NO